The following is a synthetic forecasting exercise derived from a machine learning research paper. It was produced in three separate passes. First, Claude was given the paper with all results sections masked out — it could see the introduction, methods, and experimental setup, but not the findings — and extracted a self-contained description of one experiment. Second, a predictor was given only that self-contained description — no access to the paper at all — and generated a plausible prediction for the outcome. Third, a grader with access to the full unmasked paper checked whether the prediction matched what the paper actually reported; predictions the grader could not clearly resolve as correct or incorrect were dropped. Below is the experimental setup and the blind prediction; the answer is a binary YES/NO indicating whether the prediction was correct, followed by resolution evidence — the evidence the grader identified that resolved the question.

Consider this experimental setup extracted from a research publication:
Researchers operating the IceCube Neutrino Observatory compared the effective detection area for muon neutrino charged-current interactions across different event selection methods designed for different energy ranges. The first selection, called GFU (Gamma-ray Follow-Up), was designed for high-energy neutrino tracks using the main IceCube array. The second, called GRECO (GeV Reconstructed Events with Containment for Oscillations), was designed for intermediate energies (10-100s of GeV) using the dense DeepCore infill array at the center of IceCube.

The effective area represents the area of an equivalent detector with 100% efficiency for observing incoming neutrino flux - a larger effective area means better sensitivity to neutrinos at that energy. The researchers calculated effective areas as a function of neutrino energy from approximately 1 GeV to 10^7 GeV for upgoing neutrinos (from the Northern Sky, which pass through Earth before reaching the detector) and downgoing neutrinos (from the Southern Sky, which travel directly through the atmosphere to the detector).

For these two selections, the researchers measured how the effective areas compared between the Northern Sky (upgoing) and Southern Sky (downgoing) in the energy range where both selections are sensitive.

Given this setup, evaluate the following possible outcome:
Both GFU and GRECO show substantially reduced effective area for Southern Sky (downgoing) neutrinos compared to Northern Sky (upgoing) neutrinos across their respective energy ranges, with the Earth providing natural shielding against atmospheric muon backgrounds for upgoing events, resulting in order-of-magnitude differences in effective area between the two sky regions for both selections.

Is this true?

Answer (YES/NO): NO